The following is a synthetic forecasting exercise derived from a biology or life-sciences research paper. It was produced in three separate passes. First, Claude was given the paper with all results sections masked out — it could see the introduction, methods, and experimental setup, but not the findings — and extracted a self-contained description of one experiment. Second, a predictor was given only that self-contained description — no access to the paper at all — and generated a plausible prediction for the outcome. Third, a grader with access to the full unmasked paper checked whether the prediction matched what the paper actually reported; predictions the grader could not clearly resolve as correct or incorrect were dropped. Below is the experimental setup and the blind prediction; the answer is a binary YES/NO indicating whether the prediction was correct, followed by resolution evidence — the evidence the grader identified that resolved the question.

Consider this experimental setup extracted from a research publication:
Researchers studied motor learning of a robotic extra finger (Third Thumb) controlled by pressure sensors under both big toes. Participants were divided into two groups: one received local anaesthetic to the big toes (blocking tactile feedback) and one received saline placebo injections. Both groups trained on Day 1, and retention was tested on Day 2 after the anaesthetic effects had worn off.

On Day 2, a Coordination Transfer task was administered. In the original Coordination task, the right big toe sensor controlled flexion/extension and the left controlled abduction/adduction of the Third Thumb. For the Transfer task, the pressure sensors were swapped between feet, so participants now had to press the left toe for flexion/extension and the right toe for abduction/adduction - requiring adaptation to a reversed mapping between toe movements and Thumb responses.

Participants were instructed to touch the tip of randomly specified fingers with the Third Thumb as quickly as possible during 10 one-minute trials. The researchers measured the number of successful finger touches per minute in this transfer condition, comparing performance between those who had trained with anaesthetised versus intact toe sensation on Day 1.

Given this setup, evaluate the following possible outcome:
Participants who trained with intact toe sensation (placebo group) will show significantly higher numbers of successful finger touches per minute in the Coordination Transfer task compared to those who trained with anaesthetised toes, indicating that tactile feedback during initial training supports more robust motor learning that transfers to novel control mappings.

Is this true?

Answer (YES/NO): YES